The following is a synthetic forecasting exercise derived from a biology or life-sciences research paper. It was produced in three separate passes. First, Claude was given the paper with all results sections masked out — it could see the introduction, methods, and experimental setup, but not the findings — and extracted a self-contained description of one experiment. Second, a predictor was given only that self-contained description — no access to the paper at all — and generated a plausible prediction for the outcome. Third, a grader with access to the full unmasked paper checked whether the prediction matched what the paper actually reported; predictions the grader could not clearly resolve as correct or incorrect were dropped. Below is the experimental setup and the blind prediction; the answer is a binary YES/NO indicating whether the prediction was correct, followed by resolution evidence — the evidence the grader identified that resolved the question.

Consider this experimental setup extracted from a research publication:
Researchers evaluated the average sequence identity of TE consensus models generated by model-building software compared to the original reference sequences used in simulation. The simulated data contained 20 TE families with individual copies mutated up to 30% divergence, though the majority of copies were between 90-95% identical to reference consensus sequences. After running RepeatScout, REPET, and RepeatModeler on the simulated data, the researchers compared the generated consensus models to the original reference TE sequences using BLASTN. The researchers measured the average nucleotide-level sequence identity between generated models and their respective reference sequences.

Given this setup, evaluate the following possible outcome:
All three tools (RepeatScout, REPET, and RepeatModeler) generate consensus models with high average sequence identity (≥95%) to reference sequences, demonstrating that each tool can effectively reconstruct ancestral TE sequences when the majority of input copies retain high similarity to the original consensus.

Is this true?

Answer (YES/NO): YES